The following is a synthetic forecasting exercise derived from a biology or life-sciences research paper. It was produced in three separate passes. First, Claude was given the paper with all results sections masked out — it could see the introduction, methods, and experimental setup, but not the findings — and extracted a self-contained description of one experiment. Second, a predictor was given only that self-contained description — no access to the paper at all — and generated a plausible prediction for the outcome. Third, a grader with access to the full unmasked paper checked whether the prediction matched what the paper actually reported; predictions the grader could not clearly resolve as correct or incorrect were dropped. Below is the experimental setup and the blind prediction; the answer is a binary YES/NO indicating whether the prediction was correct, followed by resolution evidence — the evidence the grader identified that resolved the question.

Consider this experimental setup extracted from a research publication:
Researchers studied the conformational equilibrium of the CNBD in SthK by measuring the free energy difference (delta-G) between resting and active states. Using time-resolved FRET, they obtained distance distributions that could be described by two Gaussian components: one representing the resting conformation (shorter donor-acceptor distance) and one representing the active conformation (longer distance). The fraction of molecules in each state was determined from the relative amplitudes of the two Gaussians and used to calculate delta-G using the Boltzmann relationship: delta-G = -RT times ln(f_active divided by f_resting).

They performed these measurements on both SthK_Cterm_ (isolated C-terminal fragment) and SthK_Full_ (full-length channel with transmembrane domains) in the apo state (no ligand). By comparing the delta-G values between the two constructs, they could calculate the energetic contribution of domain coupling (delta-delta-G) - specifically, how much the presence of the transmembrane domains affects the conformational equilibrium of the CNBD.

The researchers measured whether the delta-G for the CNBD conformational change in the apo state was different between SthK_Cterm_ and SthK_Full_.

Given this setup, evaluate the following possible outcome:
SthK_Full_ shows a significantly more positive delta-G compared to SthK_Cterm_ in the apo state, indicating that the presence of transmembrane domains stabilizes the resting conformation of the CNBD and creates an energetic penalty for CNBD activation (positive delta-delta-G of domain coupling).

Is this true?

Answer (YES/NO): NO